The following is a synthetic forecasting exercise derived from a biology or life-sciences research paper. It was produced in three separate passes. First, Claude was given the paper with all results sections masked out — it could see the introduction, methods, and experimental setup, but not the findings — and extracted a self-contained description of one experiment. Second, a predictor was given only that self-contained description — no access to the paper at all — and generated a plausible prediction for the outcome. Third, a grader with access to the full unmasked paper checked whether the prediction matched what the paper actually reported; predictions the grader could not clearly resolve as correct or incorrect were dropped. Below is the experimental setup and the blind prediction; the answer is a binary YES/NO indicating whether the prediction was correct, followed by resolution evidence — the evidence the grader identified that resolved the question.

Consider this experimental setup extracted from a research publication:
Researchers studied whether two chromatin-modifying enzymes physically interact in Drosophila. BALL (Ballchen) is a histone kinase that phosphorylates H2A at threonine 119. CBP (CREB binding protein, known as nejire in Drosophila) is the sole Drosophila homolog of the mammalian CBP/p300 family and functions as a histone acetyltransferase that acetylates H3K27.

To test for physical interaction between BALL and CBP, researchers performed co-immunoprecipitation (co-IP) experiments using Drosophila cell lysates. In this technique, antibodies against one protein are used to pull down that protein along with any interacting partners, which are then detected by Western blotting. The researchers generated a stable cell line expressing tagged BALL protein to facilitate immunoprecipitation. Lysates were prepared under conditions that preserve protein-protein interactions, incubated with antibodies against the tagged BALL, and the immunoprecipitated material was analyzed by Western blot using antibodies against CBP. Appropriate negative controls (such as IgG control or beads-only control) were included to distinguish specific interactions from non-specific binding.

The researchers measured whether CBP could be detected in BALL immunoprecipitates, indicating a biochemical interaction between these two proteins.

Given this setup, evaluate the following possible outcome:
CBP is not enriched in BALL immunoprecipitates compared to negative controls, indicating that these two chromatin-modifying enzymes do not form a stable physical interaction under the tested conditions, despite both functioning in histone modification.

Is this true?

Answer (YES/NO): NO